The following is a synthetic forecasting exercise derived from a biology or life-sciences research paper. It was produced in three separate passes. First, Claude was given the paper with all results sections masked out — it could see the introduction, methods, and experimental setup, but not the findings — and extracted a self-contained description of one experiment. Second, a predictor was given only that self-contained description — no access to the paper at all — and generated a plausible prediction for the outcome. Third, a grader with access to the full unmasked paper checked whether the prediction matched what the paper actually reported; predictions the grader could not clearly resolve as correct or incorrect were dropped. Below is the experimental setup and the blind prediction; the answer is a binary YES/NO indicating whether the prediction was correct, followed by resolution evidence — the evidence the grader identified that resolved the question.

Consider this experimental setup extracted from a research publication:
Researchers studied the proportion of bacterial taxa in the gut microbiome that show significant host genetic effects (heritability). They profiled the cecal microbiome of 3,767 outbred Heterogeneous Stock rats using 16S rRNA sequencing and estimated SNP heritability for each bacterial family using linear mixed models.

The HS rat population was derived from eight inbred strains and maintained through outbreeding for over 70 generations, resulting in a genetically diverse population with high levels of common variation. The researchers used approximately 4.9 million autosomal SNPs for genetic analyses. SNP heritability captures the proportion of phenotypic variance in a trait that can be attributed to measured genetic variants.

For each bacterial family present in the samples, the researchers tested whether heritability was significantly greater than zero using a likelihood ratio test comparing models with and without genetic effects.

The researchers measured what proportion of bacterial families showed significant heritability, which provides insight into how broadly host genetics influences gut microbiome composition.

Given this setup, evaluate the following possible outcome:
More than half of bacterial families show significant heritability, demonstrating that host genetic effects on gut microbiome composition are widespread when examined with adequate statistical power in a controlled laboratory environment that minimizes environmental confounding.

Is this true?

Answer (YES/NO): NO